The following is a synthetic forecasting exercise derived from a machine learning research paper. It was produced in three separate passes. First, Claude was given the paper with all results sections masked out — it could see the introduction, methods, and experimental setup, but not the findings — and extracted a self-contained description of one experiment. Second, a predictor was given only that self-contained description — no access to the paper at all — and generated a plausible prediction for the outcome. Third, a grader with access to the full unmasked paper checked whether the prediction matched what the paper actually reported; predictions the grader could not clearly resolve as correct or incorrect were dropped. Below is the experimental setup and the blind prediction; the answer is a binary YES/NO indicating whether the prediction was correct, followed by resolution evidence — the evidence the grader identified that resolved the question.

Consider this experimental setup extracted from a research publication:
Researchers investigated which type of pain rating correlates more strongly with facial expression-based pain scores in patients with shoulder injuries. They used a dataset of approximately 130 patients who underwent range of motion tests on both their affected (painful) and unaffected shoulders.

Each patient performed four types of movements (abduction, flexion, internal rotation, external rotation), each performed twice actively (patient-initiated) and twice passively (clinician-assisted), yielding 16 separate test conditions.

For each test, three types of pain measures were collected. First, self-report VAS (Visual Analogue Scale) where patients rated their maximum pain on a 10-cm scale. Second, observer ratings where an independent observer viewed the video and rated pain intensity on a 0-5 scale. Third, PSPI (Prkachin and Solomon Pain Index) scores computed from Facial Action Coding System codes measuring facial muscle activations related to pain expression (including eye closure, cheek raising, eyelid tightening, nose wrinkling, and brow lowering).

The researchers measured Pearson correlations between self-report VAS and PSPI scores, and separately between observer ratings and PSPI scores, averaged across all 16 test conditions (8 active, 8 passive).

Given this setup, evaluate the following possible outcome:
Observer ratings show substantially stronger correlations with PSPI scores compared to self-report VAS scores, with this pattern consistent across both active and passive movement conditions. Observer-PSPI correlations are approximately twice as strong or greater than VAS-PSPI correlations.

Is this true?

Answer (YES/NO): YES